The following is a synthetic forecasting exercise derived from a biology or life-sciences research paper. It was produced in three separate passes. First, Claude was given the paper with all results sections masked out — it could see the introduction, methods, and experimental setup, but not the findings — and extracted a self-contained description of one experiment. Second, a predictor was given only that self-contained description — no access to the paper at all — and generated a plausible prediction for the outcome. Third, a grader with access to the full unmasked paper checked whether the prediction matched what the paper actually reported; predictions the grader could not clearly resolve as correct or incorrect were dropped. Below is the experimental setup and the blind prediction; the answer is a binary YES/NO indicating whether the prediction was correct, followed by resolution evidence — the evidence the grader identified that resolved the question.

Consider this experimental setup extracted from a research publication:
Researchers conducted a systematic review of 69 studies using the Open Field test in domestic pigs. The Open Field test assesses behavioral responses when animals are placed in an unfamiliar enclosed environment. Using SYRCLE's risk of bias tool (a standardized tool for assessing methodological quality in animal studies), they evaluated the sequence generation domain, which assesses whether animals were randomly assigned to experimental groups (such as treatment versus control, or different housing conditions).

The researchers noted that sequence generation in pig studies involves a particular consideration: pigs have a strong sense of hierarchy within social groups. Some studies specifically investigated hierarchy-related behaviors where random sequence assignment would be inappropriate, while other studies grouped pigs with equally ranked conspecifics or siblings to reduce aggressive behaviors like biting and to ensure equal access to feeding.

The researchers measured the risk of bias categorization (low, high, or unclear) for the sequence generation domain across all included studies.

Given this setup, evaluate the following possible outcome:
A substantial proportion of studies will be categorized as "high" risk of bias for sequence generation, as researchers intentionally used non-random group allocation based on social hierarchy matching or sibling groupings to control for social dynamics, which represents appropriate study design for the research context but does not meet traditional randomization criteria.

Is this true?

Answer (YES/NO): YES